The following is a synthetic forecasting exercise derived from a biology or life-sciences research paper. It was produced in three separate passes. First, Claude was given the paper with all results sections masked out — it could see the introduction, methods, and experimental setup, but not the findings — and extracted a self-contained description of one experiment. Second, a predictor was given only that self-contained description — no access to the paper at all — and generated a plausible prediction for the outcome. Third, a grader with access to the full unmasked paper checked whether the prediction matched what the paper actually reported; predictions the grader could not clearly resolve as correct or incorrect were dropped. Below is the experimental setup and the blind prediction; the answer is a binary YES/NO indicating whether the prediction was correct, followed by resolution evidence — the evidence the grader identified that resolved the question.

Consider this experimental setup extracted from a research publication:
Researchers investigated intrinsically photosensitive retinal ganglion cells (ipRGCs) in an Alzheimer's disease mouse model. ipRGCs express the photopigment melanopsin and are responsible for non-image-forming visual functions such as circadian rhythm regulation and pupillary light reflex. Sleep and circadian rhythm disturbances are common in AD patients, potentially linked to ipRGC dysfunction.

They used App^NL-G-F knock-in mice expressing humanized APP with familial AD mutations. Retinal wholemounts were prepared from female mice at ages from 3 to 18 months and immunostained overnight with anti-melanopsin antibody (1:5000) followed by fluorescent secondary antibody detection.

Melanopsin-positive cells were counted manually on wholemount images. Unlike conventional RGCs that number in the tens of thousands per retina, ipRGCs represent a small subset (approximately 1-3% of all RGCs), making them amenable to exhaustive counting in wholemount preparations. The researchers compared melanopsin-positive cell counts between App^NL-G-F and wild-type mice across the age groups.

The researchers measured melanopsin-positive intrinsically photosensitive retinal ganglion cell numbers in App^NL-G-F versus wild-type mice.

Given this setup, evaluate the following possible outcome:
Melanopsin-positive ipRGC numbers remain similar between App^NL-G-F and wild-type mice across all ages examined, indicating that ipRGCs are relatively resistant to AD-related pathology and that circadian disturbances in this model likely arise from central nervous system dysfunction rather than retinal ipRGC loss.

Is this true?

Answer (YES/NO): NO